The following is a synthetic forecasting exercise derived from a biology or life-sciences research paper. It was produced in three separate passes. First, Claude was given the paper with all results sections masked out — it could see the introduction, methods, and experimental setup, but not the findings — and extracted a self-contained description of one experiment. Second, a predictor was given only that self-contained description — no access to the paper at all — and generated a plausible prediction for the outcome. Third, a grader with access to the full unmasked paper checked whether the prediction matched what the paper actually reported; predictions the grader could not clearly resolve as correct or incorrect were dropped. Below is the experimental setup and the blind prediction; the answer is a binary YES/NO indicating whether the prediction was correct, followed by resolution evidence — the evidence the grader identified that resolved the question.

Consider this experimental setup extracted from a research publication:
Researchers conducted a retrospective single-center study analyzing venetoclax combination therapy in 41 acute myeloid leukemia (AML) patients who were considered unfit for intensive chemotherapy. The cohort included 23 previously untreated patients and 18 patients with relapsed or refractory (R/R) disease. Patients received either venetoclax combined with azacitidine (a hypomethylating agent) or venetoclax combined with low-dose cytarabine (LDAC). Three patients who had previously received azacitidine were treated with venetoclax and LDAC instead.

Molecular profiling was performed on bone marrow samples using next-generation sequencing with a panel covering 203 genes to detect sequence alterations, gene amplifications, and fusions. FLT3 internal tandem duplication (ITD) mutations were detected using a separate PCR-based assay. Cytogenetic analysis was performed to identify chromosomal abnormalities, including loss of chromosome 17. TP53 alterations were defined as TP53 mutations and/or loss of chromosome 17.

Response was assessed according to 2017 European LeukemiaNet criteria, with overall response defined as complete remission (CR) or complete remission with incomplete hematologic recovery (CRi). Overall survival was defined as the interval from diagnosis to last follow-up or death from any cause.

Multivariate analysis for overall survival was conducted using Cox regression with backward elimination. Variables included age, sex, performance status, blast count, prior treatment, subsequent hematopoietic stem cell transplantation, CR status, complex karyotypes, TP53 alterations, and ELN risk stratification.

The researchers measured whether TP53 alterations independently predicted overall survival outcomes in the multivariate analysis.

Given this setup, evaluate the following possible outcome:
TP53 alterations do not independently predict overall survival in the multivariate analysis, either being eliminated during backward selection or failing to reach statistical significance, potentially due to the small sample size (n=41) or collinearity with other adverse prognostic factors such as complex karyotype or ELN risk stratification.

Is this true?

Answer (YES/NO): NO